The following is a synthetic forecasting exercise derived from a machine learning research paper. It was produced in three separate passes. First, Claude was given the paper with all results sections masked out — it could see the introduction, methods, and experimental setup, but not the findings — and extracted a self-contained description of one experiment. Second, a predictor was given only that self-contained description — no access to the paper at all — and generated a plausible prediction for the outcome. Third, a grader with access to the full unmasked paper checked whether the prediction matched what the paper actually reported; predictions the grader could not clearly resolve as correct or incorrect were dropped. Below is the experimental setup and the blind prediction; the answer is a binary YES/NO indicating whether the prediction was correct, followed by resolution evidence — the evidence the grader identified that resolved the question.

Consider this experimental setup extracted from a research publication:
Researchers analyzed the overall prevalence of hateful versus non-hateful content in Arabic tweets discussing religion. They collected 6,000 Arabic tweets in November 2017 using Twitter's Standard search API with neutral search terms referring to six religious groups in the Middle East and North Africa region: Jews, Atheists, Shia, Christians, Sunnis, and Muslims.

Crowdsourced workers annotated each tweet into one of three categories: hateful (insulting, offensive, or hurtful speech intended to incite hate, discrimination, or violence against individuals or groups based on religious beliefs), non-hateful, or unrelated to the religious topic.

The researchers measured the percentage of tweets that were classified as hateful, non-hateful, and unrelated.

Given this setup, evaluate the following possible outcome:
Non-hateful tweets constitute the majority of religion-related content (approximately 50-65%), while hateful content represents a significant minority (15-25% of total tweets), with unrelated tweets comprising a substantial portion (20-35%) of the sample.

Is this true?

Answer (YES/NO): NO